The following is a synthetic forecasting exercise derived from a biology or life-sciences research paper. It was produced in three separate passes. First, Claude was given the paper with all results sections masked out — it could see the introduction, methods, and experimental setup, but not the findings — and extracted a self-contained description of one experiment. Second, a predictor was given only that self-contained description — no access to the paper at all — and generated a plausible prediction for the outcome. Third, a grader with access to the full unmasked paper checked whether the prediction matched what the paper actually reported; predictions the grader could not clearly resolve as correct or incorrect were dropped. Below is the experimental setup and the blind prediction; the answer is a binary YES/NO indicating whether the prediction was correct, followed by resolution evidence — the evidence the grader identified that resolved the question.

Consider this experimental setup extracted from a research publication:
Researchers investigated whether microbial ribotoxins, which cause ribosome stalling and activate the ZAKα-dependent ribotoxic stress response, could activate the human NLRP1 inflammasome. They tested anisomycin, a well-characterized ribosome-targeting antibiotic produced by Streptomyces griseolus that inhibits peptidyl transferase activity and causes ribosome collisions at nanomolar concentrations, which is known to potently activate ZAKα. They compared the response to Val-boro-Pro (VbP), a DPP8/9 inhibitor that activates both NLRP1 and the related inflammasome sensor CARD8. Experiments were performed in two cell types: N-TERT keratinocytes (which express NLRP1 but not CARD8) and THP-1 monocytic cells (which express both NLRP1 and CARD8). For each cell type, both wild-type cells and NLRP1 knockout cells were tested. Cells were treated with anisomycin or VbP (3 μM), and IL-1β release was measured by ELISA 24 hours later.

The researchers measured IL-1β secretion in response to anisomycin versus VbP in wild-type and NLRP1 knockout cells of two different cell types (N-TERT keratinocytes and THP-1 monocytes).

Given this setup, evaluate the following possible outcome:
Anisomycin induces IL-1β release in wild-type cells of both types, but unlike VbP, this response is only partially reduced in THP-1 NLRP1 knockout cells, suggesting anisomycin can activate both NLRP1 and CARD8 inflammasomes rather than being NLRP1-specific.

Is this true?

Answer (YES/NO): NO